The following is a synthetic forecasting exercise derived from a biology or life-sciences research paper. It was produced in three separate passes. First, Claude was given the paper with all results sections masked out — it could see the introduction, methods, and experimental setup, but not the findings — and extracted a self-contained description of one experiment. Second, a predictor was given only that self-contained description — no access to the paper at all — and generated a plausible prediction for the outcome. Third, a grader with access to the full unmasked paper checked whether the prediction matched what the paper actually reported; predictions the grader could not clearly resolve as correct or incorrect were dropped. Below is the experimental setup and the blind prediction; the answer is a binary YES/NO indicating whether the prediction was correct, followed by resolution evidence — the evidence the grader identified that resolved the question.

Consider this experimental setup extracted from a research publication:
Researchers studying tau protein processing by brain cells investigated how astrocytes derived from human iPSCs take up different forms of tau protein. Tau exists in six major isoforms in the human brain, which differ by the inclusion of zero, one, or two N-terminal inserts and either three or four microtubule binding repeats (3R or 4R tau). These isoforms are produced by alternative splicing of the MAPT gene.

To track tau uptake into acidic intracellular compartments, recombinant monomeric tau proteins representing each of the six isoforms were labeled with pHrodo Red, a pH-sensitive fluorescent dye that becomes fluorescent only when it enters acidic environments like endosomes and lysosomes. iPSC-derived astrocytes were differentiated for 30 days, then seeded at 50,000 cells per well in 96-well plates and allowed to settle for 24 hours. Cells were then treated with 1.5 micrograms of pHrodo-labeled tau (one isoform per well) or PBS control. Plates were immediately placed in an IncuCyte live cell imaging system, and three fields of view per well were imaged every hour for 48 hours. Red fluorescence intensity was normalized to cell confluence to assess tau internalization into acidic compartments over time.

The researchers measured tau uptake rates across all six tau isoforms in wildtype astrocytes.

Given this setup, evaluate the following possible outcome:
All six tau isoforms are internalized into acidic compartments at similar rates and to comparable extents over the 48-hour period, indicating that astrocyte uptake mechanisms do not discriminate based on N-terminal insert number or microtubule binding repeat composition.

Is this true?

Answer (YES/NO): NO